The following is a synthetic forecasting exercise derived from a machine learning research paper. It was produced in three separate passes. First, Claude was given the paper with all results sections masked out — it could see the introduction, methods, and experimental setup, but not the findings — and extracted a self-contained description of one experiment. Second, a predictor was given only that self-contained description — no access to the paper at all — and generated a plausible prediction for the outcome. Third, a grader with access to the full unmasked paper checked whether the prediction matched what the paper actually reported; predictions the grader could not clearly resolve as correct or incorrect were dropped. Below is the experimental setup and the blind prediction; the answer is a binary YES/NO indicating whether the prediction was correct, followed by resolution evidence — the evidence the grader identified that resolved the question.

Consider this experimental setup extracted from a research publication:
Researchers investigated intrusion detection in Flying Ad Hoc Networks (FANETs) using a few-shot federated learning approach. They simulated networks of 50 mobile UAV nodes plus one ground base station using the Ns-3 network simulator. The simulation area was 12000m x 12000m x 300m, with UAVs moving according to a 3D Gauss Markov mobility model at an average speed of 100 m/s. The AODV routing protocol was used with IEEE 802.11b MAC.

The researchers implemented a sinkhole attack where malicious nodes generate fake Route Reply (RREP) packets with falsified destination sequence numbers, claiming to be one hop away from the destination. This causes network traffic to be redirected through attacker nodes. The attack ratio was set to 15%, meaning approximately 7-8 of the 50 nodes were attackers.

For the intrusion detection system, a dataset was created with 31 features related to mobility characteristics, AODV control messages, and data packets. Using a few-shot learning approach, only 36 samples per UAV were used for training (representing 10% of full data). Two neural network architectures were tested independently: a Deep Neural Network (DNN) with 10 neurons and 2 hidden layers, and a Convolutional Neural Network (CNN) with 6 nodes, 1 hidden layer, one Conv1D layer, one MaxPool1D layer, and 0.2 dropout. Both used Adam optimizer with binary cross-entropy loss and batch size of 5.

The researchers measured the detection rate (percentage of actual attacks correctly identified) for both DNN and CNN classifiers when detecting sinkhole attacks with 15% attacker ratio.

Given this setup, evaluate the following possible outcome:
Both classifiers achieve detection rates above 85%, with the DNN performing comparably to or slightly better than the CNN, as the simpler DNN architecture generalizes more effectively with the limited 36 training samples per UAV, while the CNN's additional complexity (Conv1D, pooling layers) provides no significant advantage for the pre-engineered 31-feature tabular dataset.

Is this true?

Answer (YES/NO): NO